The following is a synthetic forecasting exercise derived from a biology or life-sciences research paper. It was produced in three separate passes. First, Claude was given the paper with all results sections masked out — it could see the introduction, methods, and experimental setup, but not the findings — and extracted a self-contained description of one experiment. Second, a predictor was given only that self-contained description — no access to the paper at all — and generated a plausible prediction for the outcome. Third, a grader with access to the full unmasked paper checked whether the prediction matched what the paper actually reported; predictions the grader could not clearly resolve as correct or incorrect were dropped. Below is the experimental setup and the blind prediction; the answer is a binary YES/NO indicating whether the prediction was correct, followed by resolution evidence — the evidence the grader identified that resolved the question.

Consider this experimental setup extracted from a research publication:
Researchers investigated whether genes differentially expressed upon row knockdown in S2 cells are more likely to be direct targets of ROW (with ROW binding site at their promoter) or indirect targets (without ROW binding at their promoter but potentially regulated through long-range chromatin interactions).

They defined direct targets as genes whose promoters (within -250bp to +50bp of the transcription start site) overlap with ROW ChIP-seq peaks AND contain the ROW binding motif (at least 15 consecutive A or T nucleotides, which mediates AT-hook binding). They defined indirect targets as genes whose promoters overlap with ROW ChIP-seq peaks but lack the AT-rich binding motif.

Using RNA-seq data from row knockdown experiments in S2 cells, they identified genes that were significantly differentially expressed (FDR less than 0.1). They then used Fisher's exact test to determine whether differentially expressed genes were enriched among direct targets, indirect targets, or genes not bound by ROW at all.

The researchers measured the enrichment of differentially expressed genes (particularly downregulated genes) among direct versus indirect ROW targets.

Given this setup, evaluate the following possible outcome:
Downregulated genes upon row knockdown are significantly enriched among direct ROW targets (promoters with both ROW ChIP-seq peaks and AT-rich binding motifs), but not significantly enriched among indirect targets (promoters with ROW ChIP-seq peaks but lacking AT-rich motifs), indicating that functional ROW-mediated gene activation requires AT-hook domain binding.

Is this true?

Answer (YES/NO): NO